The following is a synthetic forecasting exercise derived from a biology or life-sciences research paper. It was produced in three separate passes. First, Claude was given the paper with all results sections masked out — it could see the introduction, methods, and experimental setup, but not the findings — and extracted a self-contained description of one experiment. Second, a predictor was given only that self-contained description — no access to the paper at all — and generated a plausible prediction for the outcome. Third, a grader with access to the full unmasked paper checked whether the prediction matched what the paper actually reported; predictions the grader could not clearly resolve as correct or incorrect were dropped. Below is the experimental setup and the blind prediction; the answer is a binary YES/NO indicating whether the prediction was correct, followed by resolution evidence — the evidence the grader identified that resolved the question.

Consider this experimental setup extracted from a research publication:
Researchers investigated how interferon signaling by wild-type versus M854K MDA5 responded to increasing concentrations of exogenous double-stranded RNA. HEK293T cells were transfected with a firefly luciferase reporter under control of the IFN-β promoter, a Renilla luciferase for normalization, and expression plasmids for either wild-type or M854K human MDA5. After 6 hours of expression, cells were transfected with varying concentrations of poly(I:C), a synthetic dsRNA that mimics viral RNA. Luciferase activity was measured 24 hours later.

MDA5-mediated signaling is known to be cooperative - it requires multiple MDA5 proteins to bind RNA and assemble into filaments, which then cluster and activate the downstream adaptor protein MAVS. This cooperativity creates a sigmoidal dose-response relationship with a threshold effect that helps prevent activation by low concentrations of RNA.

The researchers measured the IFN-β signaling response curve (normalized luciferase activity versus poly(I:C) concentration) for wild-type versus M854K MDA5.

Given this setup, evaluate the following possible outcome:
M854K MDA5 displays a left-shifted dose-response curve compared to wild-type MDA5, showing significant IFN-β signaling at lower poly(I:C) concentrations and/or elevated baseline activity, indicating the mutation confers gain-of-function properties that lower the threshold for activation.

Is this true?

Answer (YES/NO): YES